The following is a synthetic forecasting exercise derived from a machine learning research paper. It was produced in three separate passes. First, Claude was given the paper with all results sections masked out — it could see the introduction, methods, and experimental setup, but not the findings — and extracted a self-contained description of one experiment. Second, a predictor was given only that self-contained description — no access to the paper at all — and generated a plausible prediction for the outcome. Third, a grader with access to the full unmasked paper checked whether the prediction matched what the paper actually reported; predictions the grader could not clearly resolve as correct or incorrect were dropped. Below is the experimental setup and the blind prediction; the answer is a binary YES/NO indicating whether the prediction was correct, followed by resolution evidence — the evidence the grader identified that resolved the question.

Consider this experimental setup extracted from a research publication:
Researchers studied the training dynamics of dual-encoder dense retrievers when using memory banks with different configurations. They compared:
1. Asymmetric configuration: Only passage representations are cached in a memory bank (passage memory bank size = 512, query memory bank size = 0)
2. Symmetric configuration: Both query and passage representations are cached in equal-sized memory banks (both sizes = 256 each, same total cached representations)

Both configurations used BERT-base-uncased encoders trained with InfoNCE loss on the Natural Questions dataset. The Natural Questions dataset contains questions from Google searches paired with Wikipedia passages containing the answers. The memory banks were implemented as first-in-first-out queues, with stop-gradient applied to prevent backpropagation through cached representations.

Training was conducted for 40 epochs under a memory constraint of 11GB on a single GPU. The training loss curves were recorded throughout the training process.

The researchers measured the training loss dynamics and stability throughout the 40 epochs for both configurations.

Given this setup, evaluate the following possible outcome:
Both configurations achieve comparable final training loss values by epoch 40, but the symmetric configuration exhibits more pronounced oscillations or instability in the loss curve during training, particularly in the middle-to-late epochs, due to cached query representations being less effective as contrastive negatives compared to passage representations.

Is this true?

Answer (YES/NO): NO